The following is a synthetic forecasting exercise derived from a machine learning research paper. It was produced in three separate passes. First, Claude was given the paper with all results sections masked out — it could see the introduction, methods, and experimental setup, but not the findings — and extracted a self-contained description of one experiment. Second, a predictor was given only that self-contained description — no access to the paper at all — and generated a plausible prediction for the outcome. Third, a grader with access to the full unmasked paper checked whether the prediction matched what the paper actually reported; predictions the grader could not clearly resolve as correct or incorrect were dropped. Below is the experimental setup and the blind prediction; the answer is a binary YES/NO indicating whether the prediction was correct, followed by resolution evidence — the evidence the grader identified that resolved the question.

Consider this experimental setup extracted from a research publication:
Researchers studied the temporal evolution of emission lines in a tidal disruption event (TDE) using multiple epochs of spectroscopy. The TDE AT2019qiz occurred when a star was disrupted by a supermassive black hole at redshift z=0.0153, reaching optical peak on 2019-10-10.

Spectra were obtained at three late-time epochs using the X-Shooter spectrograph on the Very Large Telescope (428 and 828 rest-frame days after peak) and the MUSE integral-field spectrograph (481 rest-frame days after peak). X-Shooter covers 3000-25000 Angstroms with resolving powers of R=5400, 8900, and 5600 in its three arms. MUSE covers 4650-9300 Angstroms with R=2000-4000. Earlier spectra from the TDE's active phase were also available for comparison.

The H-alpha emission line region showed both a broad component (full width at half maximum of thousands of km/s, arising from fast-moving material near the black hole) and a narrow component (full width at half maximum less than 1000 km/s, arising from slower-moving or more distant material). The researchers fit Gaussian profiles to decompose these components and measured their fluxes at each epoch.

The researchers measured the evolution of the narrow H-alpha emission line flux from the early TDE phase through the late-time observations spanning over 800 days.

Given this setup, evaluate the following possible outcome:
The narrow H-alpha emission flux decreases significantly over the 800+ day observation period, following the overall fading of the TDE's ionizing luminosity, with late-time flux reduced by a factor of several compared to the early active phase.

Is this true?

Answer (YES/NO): NO